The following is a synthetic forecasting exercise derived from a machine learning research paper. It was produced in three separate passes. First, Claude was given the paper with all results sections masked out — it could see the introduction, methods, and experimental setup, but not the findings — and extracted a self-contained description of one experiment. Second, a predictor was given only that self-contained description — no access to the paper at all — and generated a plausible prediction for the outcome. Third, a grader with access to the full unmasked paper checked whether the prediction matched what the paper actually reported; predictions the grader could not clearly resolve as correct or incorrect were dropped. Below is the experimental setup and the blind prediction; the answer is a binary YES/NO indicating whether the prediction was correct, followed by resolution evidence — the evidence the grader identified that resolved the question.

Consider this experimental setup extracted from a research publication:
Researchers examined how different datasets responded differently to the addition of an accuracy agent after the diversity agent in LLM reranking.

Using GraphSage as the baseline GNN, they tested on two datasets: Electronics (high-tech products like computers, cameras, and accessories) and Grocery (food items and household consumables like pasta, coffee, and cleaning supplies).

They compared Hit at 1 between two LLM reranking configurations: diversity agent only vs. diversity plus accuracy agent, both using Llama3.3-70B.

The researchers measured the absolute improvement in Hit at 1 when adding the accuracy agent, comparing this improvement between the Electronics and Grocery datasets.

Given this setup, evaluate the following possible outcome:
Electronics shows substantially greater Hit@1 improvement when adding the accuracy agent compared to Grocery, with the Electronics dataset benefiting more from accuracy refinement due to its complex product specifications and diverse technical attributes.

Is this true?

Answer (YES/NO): NO